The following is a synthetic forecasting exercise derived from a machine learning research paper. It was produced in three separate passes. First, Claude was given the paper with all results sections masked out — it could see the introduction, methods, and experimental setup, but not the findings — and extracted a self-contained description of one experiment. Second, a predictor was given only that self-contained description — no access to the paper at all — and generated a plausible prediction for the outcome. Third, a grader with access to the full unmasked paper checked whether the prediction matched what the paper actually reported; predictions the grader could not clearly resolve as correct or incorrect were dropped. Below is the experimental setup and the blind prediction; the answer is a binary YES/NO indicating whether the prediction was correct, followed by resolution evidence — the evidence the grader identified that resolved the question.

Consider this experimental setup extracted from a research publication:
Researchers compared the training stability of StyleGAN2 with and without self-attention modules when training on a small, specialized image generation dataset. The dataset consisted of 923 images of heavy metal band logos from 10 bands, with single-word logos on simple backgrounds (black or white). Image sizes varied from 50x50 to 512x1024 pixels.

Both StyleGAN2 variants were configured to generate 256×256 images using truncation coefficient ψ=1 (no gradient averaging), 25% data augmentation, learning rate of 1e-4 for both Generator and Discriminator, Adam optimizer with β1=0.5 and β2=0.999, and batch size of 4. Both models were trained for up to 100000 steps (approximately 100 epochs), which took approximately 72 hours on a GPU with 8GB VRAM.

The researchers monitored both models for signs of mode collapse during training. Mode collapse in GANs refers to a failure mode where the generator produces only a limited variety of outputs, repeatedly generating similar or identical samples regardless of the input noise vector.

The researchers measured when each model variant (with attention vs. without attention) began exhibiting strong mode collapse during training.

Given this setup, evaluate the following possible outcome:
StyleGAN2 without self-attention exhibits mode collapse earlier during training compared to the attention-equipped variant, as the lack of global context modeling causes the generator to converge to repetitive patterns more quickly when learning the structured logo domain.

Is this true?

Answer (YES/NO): YES